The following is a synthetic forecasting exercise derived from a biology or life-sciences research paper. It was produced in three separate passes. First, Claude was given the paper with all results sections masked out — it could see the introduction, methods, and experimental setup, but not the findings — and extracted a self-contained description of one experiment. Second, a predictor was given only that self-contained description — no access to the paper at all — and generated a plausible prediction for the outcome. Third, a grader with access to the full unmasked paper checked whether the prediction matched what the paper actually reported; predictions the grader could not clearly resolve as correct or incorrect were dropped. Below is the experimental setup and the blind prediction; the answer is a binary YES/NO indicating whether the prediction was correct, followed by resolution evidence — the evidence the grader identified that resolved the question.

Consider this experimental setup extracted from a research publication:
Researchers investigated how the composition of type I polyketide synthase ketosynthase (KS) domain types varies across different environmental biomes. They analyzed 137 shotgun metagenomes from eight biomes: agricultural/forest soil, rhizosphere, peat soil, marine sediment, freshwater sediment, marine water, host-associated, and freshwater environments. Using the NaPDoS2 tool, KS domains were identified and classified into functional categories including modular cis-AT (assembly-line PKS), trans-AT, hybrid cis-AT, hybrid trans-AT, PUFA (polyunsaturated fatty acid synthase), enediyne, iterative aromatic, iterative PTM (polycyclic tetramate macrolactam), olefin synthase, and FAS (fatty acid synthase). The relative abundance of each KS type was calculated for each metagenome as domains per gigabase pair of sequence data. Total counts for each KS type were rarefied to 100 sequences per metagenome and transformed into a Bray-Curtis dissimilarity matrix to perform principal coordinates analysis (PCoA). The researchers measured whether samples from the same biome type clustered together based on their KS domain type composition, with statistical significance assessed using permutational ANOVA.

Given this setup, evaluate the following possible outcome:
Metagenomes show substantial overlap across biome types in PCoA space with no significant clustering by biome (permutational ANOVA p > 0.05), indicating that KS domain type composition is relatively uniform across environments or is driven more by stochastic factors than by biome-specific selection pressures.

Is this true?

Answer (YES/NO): NO